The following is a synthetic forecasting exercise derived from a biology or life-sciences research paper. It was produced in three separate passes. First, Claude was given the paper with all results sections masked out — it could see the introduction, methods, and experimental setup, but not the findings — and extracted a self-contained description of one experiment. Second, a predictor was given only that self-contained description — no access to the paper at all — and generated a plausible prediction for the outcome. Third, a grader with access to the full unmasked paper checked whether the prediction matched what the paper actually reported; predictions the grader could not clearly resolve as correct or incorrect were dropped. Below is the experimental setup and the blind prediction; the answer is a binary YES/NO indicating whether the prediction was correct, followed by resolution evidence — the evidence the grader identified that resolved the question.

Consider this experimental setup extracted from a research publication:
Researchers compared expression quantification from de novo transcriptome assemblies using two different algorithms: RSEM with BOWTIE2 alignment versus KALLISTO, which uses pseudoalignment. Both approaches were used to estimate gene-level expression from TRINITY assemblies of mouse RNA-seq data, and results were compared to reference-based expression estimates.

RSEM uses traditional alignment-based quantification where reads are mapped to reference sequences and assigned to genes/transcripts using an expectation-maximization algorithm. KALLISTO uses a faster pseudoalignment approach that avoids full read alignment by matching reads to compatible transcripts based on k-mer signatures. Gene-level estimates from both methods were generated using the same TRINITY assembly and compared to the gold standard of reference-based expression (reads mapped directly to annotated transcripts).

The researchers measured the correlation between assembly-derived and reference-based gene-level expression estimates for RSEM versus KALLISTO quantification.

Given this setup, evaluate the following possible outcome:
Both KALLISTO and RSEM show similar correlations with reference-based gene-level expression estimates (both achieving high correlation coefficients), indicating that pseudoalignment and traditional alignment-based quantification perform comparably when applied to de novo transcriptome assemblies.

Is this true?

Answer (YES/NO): NO